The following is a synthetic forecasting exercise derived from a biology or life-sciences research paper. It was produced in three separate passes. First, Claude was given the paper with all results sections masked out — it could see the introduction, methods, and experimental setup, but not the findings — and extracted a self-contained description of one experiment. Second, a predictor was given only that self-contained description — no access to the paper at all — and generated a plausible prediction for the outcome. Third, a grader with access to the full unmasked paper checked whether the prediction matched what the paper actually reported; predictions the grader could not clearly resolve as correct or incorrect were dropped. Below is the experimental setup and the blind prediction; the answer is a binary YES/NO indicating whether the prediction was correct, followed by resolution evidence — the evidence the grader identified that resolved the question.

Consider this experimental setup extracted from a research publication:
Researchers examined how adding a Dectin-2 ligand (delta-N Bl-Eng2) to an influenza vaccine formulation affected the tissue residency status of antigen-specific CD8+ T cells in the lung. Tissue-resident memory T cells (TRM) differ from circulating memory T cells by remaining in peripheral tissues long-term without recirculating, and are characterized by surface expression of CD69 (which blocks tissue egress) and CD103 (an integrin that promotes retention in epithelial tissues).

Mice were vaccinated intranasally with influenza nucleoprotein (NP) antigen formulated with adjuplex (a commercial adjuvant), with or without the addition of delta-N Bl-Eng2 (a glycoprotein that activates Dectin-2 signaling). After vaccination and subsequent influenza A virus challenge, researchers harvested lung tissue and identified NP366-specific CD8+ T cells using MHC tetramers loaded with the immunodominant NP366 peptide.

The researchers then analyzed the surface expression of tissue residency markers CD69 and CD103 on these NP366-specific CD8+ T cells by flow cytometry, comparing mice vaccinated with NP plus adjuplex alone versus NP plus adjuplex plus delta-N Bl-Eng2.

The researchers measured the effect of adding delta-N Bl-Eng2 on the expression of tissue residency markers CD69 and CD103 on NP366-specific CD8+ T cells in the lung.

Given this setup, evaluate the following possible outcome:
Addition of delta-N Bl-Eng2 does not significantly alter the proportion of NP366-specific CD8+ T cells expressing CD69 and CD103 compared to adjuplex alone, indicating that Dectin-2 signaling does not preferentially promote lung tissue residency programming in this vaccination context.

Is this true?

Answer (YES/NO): NO